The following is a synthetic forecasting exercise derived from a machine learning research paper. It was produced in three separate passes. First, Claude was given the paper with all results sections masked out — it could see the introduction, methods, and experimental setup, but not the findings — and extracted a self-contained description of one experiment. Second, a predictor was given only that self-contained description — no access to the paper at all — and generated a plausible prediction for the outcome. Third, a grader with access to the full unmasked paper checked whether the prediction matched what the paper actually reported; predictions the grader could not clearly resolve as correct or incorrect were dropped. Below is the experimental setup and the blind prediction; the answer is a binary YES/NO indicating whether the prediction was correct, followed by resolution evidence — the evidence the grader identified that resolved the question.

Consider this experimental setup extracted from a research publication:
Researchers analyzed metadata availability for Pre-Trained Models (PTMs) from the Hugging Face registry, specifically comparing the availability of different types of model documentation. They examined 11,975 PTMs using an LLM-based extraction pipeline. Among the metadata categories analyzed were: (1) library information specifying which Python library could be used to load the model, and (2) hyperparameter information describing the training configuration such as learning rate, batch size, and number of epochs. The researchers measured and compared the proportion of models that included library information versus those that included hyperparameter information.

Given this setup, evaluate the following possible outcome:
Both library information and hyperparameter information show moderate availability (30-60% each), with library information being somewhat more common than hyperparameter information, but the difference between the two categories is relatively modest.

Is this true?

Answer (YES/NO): NO